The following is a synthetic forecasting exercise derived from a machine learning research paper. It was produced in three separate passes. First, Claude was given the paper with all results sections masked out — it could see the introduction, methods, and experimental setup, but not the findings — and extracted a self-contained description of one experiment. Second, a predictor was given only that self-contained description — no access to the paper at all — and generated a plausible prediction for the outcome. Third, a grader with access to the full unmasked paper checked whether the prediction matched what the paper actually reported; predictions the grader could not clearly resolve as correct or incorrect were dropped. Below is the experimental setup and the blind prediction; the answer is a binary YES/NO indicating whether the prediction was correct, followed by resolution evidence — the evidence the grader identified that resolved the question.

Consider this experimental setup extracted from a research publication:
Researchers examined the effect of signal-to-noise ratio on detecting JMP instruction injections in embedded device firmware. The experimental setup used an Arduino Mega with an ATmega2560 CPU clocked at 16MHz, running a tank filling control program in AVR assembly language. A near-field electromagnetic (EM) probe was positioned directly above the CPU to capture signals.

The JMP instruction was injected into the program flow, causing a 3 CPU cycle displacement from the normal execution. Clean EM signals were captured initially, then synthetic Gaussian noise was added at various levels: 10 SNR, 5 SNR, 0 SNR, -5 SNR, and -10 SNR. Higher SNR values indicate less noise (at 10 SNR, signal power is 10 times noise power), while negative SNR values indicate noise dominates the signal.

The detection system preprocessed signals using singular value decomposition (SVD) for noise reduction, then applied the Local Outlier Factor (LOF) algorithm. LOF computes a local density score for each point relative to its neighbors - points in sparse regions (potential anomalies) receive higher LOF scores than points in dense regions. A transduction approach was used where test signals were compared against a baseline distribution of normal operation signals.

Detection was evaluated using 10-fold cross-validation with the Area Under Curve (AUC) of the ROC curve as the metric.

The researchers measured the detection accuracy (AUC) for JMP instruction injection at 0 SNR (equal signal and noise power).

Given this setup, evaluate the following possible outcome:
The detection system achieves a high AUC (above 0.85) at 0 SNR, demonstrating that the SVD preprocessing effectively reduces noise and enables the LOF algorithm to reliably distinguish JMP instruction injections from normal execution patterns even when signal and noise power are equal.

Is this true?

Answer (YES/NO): YES